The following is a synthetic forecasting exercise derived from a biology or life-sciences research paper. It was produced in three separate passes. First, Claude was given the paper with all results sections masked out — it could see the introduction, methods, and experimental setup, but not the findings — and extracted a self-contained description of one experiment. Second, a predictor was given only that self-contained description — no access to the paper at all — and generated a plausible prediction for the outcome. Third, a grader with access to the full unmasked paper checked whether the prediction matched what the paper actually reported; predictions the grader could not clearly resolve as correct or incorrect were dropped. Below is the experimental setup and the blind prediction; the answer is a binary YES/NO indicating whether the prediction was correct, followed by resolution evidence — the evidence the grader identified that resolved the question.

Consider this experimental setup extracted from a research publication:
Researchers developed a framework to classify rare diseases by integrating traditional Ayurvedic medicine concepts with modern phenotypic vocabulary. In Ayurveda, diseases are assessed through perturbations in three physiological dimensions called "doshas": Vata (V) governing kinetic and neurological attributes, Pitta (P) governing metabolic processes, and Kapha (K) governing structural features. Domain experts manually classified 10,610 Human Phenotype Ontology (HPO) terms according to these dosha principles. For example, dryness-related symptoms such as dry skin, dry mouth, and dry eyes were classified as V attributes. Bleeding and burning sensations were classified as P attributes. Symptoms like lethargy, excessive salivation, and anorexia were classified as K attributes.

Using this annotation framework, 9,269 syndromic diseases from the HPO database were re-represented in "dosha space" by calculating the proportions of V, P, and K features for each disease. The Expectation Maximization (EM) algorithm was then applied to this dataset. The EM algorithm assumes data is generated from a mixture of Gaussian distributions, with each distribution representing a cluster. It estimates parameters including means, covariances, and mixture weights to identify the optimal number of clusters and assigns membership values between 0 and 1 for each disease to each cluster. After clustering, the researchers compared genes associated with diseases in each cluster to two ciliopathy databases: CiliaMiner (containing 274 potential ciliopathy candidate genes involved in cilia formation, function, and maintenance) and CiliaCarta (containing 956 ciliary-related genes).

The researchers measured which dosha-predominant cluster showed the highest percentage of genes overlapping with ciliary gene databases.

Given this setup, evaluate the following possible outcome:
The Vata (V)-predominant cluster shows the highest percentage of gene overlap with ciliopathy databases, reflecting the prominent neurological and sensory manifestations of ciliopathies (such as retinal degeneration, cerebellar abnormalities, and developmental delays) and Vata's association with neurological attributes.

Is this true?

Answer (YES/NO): NO